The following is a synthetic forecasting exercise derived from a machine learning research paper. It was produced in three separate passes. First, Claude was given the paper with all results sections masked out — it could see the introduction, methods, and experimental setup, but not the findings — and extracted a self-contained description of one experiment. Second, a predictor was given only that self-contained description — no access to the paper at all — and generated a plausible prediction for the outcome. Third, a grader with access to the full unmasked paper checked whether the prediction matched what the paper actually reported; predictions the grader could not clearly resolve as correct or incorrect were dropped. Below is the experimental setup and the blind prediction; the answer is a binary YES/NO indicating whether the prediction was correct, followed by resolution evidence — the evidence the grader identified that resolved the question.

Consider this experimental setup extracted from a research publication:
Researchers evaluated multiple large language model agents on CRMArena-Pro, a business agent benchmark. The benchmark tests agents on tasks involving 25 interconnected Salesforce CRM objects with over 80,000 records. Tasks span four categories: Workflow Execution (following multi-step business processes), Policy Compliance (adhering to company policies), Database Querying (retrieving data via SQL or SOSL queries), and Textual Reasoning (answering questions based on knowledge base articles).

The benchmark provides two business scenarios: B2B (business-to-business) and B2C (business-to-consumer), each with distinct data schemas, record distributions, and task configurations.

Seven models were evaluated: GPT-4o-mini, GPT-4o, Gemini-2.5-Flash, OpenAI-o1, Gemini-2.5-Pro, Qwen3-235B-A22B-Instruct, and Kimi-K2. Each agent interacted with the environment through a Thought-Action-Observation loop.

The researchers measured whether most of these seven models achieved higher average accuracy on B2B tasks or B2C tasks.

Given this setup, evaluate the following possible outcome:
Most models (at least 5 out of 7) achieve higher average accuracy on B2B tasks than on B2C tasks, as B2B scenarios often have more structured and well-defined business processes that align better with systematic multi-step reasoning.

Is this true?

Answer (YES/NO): NO